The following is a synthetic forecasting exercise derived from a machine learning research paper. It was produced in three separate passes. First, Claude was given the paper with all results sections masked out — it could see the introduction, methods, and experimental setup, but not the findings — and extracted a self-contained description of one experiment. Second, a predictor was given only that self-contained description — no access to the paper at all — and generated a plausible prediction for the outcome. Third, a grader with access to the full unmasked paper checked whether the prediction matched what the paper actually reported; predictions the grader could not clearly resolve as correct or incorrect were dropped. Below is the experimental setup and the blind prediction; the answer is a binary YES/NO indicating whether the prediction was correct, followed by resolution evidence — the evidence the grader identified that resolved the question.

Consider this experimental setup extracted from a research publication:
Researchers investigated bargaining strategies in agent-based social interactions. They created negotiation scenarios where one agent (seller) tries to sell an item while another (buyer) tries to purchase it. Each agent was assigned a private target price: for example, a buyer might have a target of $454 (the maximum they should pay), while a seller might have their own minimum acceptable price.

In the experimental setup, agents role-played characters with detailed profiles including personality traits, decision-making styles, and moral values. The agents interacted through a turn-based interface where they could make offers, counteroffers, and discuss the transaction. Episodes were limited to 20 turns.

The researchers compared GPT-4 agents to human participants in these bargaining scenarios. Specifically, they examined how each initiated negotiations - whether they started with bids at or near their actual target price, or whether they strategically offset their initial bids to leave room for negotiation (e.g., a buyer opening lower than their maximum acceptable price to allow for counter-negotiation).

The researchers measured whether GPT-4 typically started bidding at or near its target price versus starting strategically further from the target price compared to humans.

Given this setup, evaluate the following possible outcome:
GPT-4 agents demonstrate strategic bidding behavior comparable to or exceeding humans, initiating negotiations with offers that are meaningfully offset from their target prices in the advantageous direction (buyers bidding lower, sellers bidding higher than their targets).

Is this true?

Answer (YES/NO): NO